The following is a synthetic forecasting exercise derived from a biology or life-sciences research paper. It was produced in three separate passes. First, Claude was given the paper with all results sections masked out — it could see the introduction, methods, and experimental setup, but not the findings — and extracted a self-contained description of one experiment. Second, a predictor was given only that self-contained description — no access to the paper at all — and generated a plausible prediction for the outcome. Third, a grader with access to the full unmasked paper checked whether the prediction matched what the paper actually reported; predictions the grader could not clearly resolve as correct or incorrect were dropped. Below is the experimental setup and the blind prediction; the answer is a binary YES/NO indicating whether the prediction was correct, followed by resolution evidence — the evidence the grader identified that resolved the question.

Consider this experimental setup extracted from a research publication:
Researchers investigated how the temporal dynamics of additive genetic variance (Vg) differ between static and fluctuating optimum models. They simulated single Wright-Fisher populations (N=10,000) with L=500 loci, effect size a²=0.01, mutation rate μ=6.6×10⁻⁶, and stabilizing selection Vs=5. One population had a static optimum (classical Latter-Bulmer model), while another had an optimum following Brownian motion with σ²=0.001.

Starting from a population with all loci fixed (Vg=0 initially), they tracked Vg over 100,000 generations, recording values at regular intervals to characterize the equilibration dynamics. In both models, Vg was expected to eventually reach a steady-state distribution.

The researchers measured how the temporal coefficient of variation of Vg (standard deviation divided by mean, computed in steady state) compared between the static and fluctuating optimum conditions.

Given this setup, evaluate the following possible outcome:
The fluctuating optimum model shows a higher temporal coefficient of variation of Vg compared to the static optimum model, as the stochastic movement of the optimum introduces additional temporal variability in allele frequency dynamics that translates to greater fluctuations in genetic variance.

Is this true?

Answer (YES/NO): YES